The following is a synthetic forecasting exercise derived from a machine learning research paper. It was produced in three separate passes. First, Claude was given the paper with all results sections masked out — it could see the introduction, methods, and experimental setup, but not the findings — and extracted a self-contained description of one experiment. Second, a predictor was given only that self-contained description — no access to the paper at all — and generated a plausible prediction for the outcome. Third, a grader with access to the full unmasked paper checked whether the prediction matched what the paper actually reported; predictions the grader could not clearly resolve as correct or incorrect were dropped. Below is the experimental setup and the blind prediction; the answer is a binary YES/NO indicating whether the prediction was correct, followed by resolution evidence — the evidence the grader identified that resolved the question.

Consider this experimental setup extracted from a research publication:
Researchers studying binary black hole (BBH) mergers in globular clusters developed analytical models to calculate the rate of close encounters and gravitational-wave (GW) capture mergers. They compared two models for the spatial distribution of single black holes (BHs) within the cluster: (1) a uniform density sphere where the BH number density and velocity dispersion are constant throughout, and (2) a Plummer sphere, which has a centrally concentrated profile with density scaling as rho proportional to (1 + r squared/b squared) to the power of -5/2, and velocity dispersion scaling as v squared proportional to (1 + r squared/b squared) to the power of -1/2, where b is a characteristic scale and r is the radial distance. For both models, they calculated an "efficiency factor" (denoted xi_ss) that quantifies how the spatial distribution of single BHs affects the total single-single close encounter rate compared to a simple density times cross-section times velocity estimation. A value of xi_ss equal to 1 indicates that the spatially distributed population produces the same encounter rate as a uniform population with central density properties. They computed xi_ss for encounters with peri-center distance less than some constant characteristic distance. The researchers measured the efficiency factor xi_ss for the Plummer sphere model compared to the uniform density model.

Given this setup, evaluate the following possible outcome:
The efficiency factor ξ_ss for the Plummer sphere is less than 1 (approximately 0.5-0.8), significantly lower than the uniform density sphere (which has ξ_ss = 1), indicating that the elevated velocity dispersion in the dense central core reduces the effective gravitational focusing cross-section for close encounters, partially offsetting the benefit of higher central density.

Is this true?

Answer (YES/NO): NO